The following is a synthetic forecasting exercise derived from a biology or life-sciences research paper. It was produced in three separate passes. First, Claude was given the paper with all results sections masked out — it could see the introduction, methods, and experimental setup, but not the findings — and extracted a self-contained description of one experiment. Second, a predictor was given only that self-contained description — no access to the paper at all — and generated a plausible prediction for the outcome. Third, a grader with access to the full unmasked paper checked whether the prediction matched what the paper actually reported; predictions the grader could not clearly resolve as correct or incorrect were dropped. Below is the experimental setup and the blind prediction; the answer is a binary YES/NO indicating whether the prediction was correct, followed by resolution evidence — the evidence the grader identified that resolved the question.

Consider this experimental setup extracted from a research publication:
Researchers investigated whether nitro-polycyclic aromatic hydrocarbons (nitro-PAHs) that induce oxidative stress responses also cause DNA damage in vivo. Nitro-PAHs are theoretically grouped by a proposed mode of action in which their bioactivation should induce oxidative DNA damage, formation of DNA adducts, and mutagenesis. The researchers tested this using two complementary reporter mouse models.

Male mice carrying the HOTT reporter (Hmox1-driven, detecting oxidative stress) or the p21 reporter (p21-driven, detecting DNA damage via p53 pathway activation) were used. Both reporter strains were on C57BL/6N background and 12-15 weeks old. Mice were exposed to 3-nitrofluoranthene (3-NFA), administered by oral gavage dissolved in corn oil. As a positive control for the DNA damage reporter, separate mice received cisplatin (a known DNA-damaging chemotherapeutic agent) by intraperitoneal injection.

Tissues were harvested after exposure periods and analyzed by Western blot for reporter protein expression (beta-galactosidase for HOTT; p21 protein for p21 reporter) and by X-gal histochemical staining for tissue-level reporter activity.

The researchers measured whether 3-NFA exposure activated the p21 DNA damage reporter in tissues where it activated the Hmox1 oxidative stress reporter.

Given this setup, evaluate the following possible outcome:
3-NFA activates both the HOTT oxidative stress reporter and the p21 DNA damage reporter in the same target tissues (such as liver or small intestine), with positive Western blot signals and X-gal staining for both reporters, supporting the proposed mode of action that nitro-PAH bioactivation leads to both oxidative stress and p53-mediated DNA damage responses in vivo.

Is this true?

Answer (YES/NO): NO